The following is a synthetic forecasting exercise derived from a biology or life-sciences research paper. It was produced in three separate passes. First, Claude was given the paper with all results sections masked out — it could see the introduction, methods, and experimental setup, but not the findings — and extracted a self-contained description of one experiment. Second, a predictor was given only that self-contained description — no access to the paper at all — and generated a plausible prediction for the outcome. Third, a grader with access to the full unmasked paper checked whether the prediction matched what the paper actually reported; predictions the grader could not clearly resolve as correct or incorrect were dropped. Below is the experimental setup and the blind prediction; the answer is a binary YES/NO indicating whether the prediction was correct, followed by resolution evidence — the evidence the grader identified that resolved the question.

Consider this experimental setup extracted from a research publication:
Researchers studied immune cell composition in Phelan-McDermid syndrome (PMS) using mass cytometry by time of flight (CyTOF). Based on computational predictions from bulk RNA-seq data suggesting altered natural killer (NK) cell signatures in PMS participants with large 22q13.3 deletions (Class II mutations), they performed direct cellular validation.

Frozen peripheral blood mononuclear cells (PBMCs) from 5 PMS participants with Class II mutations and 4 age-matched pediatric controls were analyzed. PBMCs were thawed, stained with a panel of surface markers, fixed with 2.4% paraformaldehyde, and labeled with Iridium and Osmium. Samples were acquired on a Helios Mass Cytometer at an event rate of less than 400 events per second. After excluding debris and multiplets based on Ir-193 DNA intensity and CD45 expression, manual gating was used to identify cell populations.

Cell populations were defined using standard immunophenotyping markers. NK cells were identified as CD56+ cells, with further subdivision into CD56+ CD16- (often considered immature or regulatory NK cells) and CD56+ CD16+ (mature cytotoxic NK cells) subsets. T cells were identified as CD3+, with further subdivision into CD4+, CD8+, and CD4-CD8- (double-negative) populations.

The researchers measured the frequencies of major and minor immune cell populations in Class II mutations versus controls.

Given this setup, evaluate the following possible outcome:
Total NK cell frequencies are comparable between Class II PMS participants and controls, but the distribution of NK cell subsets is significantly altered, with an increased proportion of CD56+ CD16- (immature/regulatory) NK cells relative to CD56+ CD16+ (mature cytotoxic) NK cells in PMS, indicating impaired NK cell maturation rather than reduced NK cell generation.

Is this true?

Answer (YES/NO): NO